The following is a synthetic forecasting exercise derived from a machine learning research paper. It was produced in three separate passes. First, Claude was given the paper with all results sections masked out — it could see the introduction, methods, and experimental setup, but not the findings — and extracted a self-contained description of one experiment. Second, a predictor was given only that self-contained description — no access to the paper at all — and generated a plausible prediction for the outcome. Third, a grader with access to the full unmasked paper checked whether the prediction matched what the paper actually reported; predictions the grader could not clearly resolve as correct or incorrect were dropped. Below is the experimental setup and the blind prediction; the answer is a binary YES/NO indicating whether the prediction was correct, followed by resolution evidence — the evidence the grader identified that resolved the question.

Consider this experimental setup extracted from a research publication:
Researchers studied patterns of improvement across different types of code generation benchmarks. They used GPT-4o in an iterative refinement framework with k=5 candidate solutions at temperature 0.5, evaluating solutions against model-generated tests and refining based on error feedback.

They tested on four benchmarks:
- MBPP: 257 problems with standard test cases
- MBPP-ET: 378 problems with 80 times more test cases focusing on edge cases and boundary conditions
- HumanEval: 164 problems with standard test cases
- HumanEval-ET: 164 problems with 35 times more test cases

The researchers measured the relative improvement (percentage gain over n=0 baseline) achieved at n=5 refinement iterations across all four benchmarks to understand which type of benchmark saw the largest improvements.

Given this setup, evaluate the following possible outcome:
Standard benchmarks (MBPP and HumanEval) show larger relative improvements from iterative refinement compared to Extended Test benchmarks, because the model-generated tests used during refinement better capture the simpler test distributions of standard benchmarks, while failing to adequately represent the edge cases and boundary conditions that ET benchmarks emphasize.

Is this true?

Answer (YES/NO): YES